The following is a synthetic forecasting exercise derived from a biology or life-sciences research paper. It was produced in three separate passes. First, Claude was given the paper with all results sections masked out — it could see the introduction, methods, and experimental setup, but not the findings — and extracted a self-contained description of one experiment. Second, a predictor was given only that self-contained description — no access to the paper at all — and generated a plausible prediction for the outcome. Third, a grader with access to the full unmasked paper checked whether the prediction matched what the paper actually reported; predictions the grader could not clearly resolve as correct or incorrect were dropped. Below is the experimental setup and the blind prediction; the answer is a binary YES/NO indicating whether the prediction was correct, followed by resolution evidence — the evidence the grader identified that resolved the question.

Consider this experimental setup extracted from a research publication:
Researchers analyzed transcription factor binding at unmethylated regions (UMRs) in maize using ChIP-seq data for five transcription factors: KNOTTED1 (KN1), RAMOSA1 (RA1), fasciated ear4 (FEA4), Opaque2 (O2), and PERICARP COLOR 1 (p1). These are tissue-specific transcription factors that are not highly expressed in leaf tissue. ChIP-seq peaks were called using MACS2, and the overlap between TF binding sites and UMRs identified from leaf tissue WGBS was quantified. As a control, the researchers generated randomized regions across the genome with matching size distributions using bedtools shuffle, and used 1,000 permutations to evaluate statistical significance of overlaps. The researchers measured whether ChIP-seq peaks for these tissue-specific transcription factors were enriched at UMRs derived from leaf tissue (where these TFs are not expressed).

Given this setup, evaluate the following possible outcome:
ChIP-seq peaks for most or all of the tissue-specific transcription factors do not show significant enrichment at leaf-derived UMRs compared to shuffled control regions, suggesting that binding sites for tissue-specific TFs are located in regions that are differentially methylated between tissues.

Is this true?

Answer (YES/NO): NO